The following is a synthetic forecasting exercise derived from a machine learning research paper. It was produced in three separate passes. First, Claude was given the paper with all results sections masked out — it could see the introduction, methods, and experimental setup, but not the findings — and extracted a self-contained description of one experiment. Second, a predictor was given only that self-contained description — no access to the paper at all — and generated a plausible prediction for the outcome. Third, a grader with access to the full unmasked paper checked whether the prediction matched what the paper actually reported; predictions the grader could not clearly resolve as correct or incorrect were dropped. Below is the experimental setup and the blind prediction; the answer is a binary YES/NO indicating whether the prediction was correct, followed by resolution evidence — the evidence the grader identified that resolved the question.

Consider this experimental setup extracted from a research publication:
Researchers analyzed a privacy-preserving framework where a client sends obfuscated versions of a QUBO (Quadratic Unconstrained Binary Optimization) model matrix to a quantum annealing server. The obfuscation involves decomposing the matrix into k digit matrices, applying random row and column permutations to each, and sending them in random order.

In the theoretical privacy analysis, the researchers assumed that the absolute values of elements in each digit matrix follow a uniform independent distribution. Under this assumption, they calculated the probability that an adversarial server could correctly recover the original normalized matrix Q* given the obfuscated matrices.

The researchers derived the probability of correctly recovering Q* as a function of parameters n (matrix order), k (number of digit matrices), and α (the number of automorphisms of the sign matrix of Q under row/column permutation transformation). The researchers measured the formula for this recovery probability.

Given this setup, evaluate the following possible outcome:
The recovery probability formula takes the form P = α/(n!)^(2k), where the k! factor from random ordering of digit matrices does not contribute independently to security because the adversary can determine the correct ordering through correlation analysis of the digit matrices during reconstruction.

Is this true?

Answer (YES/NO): NO